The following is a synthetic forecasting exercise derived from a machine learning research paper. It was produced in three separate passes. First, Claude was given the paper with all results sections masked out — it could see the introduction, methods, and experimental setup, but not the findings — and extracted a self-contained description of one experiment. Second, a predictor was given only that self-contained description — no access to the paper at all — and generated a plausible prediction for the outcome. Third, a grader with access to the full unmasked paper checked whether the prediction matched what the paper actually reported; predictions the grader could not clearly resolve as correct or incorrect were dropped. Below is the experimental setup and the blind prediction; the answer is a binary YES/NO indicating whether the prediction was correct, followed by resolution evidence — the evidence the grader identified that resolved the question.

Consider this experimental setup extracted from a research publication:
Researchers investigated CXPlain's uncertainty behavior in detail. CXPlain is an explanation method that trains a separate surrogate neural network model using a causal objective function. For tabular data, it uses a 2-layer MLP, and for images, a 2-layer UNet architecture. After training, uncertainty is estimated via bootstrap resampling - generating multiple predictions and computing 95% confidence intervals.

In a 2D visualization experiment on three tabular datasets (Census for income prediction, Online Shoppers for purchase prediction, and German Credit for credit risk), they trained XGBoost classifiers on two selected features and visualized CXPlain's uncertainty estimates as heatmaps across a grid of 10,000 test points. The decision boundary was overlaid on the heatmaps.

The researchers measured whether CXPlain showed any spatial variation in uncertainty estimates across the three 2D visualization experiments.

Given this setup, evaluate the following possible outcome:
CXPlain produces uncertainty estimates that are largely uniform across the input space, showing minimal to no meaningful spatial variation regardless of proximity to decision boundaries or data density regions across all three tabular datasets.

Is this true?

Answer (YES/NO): YES